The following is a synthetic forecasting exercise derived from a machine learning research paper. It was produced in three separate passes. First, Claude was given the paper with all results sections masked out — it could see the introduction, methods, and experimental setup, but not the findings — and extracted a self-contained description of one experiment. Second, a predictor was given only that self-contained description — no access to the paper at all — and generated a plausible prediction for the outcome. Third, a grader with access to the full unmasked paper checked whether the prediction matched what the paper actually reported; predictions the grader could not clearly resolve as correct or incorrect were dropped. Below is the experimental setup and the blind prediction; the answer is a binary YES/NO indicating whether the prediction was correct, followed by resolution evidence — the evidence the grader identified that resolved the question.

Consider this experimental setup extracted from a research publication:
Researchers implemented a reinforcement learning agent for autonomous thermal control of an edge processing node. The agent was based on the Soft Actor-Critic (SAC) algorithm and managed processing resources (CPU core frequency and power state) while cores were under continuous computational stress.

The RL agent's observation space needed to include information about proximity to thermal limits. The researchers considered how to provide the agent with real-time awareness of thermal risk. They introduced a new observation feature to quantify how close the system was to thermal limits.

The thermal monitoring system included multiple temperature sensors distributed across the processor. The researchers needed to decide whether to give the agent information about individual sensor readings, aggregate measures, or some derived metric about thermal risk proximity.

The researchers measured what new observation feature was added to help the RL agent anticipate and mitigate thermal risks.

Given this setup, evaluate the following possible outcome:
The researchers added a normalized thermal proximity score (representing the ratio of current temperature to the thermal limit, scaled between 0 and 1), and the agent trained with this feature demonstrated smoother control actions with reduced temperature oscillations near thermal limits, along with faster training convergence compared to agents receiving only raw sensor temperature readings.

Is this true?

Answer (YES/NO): NO